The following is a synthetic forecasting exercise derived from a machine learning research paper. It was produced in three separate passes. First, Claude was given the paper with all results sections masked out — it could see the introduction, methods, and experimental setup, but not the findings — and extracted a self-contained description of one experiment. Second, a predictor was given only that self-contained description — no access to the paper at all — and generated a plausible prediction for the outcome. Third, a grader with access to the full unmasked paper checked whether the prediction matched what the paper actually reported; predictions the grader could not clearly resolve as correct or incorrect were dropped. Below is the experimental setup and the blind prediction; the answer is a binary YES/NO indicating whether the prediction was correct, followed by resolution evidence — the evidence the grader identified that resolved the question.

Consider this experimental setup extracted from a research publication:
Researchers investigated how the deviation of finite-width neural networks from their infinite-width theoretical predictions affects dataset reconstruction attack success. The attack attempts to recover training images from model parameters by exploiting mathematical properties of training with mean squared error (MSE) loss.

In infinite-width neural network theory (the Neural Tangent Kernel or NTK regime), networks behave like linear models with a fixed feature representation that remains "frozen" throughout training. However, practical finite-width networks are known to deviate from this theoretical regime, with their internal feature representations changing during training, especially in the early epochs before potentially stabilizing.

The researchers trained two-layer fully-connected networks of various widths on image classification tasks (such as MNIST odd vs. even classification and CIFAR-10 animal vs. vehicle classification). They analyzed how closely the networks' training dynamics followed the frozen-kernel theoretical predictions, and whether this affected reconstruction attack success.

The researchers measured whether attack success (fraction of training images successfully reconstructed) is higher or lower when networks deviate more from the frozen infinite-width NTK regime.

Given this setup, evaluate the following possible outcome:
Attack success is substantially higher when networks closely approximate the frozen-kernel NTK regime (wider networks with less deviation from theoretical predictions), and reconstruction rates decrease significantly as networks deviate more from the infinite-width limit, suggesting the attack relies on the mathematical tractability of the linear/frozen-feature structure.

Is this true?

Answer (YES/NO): YES